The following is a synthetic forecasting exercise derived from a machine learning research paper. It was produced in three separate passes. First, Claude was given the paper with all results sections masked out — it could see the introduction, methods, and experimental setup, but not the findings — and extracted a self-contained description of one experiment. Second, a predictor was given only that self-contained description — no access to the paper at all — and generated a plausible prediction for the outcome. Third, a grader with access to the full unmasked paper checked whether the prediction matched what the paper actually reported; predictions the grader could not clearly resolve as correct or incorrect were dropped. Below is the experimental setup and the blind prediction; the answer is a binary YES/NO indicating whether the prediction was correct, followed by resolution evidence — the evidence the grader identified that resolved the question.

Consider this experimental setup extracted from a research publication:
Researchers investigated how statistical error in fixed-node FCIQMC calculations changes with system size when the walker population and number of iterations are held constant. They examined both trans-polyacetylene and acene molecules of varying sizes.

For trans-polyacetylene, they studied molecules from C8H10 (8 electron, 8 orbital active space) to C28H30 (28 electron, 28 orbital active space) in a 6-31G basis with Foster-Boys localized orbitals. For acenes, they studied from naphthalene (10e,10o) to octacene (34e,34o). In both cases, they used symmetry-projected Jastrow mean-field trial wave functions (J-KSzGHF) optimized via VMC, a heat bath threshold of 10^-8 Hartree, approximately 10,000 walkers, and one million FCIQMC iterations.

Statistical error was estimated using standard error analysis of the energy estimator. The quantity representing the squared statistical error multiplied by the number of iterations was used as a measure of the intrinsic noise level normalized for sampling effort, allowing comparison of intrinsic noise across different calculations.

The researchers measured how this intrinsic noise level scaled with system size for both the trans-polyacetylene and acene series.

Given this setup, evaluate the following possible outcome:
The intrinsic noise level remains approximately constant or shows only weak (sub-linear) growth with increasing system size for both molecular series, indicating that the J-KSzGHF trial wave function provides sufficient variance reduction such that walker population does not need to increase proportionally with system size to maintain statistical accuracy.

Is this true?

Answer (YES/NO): NO